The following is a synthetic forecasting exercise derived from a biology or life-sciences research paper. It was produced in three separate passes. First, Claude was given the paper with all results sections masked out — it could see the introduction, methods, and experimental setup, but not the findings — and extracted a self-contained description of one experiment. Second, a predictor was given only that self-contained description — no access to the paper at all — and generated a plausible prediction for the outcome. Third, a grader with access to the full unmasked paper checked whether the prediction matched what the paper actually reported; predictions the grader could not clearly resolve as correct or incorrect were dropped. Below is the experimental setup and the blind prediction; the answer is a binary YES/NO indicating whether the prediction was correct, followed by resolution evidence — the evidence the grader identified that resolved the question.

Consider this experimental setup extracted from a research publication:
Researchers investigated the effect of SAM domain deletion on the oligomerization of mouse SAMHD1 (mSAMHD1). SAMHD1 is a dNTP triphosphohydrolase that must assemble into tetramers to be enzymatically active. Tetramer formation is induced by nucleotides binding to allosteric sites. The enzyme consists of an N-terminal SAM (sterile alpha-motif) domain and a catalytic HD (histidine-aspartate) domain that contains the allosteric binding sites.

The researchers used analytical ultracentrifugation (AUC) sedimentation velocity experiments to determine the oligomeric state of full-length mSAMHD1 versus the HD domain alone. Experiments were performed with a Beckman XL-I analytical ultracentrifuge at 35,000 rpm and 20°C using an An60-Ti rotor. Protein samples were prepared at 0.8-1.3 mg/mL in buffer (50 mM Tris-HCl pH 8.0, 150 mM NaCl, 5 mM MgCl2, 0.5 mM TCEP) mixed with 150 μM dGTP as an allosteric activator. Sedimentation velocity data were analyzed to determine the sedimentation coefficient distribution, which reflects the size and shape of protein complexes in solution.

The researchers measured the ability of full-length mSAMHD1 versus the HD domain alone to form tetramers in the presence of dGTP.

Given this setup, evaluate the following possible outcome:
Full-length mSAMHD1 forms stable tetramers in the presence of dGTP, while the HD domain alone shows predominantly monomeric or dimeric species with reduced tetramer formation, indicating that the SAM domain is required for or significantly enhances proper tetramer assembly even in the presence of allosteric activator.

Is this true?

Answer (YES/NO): YES